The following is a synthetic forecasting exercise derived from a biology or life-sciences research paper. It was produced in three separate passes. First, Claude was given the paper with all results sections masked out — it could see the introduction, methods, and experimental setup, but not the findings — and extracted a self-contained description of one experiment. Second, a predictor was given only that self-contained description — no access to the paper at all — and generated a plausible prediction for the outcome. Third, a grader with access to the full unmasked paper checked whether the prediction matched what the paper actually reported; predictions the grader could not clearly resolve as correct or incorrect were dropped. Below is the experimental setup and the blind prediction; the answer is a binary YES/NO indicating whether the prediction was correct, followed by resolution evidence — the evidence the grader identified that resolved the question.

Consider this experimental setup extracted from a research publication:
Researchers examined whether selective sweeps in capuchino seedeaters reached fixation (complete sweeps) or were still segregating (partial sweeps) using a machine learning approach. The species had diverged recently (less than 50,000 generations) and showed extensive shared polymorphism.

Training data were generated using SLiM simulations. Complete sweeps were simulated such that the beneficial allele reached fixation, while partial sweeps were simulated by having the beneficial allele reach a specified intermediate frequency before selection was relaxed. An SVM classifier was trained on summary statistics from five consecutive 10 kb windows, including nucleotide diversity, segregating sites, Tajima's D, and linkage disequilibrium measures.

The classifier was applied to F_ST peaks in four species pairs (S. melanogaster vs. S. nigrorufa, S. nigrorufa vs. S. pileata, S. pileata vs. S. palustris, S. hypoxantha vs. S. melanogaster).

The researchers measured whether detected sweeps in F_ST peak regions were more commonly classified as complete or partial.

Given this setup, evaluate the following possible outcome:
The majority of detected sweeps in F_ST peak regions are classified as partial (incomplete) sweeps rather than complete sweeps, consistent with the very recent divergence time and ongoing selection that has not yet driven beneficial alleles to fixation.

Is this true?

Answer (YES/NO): NO